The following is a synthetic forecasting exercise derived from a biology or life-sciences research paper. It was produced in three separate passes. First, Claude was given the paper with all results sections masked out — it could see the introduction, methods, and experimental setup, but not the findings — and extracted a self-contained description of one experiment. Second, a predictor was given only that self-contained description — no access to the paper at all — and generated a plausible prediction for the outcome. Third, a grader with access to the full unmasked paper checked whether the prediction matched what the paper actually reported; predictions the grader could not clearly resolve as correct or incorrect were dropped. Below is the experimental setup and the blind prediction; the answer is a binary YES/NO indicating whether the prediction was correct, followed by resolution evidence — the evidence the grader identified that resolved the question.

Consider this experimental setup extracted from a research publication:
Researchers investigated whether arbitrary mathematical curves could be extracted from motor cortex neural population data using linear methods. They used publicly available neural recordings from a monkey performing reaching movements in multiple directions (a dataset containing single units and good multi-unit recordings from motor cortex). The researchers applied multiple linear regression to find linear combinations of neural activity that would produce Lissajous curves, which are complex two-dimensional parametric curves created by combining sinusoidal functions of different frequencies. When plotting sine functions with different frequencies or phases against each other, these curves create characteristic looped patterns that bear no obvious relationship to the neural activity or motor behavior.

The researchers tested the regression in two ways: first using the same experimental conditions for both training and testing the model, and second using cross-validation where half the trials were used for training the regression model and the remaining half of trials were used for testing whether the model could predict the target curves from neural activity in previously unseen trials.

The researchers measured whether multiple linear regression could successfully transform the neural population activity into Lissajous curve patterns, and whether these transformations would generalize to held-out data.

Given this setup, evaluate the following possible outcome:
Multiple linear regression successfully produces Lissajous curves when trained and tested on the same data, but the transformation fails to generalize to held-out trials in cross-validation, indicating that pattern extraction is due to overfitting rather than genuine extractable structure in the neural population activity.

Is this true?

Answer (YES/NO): NO